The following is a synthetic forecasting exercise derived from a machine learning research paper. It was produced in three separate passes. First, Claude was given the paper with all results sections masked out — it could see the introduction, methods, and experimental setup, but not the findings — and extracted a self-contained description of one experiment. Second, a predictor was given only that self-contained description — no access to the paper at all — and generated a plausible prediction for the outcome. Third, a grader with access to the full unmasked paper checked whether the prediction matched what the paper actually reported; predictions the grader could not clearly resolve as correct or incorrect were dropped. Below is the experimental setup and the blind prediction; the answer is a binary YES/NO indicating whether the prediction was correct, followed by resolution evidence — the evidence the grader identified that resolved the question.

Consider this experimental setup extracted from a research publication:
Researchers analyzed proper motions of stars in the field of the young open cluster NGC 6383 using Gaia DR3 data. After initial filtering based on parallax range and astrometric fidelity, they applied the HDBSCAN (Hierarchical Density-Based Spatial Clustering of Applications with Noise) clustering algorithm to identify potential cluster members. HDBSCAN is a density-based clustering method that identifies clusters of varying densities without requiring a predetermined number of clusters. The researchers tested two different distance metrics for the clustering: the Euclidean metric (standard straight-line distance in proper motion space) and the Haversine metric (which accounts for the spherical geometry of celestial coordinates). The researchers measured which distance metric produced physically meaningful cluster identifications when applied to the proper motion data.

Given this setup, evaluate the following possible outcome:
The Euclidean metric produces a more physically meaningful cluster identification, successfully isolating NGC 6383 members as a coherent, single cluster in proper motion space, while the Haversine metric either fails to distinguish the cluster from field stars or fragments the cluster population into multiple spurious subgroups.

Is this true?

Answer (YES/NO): YES